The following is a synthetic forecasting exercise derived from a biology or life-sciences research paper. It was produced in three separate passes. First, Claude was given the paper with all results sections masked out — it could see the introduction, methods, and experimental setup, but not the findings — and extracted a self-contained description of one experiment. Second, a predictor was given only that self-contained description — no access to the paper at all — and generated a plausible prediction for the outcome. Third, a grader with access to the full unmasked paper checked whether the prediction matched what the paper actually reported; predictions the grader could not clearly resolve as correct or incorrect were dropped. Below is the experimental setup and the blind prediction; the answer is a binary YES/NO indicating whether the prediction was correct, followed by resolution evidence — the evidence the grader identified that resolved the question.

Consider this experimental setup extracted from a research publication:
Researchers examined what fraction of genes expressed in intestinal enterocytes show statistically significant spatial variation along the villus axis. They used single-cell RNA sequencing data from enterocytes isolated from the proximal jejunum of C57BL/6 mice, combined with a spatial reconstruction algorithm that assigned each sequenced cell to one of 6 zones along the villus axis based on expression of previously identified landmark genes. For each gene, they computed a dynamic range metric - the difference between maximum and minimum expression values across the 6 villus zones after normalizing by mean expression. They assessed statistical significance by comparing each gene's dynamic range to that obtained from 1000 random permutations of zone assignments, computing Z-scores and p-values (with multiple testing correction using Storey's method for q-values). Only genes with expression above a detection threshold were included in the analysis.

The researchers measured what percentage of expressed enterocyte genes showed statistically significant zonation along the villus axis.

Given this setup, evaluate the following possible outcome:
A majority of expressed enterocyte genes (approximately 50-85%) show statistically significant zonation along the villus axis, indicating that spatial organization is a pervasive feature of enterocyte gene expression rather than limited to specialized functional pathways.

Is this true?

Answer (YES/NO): YES